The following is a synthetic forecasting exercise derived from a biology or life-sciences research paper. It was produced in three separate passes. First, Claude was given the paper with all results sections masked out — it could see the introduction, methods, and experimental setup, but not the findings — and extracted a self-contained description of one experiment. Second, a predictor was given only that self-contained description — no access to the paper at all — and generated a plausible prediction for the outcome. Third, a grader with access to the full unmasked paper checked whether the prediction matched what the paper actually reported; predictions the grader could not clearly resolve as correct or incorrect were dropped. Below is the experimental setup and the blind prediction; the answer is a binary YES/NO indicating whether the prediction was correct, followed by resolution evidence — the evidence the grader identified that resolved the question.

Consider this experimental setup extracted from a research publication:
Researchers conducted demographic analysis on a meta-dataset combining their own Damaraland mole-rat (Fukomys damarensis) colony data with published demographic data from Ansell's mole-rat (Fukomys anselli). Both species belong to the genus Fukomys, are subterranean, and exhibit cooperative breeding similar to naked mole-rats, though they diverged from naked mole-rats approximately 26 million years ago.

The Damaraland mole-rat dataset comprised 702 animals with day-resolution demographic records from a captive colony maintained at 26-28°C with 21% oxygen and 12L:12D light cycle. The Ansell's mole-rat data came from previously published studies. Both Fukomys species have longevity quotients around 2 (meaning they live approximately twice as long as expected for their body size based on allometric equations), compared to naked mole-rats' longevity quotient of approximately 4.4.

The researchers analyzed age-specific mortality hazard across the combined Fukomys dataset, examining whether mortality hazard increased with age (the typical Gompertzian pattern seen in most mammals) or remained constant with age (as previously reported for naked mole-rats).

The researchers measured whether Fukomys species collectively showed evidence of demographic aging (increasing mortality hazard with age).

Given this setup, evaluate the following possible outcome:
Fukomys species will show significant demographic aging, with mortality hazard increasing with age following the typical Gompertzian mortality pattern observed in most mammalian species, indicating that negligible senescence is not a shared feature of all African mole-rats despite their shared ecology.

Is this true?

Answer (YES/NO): NO